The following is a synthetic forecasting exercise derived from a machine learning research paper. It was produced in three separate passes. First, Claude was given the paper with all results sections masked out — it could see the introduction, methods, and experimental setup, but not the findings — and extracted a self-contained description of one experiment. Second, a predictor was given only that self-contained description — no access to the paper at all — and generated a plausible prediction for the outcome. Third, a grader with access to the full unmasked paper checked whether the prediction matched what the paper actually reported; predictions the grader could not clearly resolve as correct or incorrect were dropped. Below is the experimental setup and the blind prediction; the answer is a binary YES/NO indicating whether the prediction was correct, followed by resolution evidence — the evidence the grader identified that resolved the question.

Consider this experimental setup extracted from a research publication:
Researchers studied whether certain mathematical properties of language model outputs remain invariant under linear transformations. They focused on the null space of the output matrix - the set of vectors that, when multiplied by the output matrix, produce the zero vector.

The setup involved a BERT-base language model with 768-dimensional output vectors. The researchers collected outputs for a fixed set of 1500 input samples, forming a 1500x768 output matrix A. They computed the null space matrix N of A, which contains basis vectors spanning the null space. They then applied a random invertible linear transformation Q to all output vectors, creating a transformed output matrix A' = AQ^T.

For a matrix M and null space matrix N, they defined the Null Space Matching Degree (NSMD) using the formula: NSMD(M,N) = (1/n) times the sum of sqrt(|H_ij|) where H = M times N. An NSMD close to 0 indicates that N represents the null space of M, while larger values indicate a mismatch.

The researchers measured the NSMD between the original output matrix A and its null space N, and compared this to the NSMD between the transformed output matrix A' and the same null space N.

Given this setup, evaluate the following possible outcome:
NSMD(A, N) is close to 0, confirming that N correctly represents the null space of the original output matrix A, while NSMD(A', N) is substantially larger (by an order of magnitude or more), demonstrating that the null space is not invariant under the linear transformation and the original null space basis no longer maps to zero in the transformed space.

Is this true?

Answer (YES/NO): NO